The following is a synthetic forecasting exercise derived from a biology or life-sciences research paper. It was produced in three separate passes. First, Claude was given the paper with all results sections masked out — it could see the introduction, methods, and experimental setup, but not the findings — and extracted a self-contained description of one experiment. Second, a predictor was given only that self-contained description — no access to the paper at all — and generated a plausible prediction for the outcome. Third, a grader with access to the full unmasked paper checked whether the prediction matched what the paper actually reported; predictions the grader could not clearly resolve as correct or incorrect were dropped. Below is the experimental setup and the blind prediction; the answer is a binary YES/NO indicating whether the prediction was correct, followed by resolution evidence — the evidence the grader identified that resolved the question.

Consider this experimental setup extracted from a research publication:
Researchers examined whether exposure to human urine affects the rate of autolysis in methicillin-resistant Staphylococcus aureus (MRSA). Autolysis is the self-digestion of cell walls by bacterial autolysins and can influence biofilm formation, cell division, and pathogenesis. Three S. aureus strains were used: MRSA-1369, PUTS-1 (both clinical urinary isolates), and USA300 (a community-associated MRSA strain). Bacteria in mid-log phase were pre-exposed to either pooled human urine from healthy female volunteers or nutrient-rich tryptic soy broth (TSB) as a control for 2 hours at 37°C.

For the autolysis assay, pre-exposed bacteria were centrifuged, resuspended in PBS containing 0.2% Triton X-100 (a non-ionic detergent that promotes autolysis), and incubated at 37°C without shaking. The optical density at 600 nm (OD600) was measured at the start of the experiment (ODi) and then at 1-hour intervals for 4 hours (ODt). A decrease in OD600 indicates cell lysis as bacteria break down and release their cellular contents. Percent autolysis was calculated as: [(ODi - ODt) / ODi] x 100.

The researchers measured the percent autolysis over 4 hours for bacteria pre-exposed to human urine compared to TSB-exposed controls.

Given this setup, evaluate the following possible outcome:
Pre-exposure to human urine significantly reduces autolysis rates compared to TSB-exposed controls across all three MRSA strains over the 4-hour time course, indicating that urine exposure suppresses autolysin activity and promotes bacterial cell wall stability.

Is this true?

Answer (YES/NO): NO